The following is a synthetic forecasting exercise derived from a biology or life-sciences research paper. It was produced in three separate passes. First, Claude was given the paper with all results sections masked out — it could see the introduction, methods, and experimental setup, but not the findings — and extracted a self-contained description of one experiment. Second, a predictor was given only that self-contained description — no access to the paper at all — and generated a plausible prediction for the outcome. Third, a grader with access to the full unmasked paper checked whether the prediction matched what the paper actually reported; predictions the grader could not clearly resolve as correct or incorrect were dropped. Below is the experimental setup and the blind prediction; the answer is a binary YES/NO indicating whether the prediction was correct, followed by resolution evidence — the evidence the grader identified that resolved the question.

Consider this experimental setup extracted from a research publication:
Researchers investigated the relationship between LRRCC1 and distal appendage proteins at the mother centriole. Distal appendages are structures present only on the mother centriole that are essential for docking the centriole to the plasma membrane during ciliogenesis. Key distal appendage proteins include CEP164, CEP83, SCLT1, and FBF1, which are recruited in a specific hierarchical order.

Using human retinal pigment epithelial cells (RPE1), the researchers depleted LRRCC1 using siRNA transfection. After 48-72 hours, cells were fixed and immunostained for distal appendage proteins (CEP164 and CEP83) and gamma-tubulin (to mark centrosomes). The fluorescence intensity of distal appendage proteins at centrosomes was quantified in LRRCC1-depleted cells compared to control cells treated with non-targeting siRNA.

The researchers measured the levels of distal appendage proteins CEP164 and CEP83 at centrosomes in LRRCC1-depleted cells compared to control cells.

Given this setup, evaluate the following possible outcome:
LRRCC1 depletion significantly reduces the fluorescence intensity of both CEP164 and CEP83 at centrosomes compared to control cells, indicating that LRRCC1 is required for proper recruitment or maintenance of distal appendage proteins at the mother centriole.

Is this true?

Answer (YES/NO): NO